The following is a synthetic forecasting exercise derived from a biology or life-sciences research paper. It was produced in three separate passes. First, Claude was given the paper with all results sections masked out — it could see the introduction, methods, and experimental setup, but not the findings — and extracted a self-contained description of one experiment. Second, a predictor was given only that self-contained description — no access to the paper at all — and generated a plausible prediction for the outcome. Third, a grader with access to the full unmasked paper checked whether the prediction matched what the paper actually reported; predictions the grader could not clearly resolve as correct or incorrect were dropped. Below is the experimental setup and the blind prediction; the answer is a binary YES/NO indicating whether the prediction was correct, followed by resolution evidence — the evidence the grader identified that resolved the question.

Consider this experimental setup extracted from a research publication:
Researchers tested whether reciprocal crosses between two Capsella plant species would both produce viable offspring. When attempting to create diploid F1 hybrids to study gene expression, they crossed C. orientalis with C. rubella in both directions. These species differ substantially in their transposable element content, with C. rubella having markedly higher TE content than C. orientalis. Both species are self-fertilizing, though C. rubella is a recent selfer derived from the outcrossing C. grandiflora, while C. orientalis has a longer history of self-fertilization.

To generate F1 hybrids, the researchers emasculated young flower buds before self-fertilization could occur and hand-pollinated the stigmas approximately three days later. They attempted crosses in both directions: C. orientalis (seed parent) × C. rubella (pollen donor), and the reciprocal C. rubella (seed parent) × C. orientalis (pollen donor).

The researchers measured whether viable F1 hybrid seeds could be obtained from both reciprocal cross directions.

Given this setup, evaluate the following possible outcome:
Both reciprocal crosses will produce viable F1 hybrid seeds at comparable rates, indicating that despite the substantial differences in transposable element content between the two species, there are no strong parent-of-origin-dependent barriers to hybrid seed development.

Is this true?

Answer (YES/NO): NO